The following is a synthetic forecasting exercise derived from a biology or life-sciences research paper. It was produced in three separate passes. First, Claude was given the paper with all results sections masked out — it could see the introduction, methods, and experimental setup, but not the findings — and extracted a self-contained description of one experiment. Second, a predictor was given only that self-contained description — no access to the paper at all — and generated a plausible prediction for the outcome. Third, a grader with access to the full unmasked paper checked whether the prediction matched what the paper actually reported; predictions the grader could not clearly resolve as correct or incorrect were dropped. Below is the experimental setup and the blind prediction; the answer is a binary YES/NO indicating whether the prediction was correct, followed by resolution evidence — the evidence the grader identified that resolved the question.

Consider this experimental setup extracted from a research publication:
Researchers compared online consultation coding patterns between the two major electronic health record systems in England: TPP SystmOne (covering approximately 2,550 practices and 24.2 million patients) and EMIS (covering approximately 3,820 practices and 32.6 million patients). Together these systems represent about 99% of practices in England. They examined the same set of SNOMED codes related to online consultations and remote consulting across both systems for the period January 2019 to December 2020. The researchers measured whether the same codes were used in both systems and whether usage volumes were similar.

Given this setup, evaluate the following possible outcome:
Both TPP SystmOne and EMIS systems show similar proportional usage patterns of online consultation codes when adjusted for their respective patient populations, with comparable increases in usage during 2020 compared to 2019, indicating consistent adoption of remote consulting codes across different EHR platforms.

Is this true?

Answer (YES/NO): NO